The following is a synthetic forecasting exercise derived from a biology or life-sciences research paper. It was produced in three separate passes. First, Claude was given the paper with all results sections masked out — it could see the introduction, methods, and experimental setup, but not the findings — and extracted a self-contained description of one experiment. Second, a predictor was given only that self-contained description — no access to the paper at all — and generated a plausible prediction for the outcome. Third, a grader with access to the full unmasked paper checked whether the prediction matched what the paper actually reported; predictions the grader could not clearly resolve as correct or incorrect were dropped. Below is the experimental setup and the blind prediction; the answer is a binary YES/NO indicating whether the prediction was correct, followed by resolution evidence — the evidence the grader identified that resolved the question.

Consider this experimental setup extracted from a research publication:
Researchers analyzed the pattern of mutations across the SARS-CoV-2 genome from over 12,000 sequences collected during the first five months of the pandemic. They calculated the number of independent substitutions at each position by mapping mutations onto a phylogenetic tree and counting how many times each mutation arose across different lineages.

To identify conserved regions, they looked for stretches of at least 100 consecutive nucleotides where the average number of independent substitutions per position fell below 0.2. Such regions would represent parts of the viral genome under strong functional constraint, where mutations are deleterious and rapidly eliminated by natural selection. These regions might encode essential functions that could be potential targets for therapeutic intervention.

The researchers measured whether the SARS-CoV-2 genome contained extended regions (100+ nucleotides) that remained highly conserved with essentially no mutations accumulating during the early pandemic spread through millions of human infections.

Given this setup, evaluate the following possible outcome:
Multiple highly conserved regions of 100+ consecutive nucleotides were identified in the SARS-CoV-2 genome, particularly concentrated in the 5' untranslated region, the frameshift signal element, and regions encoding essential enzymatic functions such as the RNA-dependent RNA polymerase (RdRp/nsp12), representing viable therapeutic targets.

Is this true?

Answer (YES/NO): NO